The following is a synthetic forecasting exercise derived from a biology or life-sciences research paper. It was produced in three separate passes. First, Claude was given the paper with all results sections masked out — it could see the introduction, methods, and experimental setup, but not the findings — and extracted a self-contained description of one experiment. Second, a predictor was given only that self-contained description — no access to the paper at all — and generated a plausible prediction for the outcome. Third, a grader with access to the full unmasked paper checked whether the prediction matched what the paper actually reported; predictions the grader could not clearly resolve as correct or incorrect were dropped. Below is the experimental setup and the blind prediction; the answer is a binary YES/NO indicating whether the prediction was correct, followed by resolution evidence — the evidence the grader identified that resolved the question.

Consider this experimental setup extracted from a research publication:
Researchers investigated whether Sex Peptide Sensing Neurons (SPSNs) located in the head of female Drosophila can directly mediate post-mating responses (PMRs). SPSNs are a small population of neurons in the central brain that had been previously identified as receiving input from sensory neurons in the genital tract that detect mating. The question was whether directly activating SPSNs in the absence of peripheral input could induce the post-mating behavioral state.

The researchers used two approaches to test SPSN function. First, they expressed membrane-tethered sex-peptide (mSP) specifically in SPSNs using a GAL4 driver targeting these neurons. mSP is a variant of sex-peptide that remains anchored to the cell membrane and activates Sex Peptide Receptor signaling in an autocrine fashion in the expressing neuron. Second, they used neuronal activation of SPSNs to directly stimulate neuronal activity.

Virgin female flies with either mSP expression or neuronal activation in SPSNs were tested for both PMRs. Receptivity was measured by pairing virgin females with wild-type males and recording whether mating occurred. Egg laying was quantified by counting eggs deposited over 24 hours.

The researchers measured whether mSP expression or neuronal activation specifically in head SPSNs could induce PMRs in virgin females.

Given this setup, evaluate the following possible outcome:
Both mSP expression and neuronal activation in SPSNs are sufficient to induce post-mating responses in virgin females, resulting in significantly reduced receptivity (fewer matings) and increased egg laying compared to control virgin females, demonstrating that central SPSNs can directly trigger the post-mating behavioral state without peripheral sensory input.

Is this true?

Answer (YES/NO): YES